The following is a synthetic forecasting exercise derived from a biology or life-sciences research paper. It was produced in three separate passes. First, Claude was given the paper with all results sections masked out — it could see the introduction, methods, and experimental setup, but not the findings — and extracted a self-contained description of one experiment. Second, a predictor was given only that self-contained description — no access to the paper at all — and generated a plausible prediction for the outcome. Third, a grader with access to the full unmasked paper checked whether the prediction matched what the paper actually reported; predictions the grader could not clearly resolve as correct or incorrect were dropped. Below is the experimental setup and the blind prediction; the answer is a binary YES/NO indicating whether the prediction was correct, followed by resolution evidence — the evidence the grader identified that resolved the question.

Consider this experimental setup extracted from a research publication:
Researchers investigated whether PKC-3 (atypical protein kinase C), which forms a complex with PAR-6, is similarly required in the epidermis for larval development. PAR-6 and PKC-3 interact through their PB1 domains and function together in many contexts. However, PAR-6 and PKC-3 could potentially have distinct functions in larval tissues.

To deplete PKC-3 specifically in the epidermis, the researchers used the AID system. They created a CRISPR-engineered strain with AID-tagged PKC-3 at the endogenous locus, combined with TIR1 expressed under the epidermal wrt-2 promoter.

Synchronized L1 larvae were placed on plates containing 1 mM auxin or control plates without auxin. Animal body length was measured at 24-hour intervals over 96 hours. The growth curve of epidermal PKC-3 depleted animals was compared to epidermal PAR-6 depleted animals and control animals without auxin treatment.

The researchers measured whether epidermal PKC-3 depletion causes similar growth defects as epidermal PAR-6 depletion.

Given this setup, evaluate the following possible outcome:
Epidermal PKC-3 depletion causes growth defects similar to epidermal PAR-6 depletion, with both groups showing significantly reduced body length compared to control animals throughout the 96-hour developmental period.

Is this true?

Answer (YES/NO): YES